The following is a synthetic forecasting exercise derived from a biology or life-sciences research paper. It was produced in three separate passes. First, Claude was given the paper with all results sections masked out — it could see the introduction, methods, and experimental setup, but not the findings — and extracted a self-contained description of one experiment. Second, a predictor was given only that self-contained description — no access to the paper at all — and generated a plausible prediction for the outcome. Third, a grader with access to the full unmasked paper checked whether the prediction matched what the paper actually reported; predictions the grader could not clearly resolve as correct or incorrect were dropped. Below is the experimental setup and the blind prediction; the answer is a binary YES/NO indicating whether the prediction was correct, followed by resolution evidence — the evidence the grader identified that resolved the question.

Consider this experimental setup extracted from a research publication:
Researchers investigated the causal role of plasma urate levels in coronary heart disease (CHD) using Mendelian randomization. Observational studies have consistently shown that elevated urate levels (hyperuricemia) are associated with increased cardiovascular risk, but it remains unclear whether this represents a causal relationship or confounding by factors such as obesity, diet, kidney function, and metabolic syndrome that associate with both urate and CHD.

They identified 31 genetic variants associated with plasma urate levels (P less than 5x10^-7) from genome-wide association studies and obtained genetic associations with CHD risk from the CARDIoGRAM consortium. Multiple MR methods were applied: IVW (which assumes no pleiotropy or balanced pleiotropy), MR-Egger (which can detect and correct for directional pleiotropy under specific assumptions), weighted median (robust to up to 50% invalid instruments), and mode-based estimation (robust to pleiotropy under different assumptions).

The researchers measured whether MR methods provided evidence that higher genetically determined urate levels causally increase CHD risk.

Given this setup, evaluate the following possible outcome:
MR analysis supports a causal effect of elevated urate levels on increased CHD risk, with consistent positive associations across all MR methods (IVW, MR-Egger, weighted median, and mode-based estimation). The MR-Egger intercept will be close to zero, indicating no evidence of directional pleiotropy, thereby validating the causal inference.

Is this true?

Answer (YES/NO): NO